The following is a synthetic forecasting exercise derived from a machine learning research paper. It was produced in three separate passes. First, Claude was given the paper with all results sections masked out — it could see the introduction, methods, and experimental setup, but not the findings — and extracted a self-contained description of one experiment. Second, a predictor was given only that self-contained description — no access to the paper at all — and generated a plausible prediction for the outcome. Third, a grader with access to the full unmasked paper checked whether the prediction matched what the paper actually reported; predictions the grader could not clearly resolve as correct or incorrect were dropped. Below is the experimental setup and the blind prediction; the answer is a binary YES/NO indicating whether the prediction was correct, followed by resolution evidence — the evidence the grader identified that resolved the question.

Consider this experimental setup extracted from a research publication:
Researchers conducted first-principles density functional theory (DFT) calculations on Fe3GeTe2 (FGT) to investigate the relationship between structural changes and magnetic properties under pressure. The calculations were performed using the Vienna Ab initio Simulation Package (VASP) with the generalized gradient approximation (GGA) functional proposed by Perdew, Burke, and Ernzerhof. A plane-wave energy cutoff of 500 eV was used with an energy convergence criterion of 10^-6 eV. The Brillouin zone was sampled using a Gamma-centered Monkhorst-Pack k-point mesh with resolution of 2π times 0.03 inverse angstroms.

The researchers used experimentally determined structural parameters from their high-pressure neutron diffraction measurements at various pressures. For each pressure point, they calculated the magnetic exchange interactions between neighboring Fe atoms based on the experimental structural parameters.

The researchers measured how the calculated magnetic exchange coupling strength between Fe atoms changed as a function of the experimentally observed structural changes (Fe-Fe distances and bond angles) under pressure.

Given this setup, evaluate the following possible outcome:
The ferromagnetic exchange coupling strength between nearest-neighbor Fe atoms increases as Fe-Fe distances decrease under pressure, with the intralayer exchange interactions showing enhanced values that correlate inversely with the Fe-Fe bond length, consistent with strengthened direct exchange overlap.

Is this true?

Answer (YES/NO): NO